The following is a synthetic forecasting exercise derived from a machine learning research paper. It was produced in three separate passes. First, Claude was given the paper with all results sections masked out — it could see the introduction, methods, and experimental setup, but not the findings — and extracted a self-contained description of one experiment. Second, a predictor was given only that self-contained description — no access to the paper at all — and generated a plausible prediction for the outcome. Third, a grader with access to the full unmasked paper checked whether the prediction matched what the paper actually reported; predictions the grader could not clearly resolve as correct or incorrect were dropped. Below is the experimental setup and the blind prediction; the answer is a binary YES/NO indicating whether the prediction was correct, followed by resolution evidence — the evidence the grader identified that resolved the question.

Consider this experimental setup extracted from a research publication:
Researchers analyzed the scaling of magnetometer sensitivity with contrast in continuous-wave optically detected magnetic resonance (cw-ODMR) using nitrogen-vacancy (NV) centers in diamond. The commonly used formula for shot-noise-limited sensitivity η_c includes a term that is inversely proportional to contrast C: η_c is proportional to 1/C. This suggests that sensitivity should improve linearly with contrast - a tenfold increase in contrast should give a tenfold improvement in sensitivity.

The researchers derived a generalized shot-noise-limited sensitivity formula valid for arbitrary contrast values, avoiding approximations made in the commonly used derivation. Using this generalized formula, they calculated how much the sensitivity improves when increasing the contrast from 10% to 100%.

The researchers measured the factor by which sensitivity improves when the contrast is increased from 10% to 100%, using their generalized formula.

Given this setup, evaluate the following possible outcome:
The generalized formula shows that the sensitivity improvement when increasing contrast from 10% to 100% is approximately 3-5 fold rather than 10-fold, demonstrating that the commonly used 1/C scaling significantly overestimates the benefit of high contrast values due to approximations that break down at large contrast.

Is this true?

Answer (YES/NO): NO